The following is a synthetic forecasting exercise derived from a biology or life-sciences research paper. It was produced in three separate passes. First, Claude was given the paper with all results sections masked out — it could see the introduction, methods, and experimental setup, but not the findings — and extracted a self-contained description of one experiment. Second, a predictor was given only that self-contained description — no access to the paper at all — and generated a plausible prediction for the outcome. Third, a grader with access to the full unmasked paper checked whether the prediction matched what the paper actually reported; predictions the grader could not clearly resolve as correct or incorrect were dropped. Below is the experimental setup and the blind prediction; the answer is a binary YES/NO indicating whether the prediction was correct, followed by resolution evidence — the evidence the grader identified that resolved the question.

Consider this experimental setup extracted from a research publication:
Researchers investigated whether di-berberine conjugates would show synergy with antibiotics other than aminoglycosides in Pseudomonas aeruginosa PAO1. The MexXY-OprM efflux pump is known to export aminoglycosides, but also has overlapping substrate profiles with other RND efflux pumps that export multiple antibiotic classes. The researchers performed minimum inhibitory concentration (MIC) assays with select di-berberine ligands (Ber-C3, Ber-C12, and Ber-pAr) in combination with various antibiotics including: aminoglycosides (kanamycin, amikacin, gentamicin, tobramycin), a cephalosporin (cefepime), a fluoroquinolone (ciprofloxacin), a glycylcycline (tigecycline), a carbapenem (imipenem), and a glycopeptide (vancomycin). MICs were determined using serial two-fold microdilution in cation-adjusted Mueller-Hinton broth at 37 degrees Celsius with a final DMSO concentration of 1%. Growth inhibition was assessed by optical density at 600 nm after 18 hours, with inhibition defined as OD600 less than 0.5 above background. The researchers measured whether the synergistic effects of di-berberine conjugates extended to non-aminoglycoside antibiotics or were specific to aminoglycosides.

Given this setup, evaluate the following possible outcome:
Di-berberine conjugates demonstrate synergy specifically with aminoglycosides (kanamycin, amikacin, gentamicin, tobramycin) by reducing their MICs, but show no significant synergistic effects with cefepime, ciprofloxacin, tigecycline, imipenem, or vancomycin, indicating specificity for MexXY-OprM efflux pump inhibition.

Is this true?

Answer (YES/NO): NO